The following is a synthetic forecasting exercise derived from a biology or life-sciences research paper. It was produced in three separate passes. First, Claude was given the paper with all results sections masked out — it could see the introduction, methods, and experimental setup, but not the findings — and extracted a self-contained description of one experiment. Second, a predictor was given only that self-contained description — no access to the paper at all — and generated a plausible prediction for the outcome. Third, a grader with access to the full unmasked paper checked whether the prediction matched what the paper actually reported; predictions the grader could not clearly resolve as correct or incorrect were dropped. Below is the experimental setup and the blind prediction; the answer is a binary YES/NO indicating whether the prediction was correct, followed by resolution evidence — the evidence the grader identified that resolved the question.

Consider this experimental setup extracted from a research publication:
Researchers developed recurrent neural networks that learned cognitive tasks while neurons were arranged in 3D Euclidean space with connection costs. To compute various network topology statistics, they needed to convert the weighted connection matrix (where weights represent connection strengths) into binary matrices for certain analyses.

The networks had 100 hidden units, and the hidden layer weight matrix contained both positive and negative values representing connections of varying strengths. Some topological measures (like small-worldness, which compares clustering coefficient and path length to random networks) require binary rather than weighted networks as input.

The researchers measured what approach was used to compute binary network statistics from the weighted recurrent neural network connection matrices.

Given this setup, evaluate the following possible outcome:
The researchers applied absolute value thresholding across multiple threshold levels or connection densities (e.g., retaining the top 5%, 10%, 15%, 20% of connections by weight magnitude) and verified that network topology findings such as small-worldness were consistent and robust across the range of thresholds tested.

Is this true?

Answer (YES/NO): NO